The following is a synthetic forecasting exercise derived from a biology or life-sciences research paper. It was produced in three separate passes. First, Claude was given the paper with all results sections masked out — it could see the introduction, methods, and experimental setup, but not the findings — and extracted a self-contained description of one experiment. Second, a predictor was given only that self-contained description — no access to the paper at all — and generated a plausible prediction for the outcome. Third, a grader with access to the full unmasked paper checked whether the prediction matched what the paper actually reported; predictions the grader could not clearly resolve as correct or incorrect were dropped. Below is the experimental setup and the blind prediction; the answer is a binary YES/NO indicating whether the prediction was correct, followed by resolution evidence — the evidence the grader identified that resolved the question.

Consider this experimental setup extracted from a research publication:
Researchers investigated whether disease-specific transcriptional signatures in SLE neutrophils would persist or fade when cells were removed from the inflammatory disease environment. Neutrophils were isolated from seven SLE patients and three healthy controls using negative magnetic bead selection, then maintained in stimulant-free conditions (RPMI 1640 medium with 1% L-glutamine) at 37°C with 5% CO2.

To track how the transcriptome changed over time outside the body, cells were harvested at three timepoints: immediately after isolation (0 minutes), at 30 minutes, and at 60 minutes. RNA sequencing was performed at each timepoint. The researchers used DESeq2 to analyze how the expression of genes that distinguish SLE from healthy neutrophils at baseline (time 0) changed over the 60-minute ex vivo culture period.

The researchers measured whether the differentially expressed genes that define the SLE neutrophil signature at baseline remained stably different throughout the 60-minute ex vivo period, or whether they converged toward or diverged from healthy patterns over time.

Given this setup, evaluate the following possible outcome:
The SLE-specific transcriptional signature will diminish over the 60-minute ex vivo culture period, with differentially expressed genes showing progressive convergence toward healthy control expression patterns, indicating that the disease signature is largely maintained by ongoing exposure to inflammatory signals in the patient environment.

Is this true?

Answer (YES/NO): NO